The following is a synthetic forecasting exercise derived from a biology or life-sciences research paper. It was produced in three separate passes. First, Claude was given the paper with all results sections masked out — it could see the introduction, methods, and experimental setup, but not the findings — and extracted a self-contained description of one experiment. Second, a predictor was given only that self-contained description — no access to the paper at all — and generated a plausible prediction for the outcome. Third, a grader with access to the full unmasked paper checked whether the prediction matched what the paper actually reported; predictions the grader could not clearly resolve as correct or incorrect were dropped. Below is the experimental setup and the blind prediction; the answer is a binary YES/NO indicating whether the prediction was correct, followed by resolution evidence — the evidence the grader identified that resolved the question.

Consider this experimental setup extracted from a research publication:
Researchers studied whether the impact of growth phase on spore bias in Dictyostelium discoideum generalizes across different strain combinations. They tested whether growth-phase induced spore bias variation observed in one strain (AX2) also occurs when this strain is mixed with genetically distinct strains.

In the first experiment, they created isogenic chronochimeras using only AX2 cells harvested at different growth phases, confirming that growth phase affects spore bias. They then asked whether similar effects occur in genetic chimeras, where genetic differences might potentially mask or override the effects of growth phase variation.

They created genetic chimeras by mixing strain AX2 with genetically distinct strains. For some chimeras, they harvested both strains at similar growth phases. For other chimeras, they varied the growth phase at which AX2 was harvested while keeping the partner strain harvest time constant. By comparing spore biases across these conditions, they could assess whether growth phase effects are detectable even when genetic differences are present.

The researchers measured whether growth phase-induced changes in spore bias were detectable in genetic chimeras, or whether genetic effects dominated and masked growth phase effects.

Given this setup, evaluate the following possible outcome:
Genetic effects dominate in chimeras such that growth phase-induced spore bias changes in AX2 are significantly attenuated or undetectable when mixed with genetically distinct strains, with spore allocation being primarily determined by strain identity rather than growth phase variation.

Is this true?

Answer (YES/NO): NO